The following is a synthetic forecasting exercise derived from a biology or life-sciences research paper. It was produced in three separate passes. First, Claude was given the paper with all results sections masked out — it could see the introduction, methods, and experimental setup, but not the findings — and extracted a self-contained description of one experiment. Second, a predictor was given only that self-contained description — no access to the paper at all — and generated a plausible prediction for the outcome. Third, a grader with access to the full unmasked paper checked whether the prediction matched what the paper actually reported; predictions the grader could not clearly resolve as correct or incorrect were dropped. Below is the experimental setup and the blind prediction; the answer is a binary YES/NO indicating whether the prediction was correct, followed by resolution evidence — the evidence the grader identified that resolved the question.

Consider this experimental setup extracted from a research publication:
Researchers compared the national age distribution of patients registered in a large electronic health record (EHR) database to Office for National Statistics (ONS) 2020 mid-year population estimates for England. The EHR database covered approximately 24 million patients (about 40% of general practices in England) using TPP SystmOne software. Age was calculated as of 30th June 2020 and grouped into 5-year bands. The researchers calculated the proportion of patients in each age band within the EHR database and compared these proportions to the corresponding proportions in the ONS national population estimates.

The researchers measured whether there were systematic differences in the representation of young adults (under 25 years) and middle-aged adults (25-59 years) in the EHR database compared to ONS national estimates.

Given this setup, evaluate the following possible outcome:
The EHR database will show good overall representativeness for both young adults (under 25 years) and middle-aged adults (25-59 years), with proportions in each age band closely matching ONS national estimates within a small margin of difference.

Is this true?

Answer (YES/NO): NO